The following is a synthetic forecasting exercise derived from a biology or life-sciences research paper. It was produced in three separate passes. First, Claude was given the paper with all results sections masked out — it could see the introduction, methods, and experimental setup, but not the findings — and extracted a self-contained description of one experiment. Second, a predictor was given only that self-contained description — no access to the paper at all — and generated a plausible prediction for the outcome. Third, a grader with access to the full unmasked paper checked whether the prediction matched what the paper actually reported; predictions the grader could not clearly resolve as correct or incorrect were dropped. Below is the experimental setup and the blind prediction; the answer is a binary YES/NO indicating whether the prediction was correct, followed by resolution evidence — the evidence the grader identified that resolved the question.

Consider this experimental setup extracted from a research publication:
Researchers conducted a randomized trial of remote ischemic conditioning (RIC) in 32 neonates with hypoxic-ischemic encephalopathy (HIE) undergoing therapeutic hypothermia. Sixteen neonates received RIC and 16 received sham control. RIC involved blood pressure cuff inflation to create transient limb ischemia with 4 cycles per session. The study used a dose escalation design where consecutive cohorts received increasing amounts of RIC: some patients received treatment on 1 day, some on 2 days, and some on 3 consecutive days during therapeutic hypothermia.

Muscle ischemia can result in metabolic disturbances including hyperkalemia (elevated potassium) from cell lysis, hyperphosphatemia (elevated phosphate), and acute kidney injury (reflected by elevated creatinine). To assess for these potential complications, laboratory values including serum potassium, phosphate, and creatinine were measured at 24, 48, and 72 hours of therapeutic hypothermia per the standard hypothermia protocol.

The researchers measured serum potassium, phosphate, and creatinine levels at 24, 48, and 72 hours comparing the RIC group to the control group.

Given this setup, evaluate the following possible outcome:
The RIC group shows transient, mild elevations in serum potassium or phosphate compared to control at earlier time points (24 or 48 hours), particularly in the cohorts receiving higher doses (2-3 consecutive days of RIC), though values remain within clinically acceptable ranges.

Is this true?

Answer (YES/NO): NO